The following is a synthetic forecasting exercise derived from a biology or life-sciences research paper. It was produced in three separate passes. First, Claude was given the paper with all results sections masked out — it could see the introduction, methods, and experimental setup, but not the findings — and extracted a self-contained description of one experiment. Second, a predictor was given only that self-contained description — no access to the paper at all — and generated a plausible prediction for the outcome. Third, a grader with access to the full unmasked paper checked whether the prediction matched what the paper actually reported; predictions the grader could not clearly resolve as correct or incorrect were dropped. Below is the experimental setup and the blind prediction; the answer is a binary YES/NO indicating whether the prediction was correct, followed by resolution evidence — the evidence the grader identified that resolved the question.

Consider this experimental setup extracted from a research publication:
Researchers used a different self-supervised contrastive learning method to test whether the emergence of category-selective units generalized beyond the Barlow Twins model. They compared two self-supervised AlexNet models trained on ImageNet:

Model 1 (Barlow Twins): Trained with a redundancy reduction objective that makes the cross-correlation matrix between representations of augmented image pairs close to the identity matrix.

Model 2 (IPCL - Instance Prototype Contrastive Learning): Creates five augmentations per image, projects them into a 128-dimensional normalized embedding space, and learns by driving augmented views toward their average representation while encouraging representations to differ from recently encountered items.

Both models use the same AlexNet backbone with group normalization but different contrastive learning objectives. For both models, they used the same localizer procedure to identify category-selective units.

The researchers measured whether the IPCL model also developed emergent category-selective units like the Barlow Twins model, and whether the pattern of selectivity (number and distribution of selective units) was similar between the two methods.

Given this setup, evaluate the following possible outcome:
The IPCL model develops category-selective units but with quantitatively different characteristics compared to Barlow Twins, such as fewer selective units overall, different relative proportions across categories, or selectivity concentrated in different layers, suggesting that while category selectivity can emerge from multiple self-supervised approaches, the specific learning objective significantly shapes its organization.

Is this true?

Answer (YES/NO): YES